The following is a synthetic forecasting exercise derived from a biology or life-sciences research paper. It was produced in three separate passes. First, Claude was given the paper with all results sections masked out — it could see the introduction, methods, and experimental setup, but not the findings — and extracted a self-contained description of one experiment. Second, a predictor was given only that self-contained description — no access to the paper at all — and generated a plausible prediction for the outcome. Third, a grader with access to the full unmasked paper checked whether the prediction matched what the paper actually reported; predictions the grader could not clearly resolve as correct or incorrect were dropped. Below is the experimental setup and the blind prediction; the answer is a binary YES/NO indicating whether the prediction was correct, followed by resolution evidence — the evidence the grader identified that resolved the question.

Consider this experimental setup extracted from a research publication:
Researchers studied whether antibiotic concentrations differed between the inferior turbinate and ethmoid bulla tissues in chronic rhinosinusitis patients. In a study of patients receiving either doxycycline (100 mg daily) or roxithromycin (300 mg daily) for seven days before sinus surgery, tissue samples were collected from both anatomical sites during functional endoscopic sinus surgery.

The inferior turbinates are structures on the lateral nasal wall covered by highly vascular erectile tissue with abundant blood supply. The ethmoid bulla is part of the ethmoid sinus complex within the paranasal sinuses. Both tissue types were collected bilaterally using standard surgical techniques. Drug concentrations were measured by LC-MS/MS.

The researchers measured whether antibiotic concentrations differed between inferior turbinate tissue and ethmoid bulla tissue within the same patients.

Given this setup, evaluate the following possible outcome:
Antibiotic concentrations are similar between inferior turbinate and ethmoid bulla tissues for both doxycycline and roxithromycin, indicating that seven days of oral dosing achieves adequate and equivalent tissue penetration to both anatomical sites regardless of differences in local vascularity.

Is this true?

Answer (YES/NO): YES